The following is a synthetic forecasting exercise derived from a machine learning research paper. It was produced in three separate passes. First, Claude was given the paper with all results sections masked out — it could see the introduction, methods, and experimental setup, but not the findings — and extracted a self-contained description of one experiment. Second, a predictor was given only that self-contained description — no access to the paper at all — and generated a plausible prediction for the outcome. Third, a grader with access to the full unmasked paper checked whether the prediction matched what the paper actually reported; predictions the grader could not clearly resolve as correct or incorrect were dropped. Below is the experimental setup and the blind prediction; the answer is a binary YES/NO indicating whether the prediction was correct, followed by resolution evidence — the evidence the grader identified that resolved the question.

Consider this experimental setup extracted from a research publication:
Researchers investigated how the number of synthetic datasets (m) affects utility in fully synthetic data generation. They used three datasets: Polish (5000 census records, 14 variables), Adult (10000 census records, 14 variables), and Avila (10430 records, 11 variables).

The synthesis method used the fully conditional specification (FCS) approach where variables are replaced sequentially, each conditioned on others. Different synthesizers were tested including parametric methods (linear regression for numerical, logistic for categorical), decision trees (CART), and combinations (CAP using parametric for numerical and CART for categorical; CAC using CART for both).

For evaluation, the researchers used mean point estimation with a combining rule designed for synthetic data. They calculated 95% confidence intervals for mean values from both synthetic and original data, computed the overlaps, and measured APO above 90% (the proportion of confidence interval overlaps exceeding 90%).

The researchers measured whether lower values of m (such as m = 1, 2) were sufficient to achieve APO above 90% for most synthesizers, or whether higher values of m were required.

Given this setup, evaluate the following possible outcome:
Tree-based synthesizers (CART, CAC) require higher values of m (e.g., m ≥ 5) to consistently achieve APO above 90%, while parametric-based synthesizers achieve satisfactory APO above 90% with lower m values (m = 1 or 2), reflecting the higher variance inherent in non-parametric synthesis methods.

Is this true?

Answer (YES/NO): NO